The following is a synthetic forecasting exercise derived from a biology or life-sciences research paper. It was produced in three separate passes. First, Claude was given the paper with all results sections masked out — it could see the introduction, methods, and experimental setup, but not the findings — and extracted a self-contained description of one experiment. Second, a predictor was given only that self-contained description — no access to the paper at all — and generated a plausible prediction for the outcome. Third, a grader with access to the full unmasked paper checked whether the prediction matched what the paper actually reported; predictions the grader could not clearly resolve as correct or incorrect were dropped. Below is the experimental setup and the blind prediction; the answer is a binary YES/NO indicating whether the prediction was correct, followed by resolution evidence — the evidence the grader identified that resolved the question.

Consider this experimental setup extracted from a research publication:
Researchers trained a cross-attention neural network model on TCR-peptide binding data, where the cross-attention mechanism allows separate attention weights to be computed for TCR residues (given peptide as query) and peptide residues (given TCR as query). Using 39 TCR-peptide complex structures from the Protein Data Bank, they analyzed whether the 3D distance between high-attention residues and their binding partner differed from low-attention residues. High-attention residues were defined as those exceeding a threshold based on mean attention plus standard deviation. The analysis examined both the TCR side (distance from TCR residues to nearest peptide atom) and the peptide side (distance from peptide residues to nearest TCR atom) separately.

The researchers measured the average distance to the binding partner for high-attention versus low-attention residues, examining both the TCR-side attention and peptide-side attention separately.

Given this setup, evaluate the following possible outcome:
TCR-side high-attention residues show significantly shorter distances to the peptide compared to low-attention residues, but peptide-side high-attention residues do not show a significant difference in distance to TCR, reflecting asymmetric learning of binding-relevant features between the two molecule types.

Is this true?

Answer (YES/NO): NO